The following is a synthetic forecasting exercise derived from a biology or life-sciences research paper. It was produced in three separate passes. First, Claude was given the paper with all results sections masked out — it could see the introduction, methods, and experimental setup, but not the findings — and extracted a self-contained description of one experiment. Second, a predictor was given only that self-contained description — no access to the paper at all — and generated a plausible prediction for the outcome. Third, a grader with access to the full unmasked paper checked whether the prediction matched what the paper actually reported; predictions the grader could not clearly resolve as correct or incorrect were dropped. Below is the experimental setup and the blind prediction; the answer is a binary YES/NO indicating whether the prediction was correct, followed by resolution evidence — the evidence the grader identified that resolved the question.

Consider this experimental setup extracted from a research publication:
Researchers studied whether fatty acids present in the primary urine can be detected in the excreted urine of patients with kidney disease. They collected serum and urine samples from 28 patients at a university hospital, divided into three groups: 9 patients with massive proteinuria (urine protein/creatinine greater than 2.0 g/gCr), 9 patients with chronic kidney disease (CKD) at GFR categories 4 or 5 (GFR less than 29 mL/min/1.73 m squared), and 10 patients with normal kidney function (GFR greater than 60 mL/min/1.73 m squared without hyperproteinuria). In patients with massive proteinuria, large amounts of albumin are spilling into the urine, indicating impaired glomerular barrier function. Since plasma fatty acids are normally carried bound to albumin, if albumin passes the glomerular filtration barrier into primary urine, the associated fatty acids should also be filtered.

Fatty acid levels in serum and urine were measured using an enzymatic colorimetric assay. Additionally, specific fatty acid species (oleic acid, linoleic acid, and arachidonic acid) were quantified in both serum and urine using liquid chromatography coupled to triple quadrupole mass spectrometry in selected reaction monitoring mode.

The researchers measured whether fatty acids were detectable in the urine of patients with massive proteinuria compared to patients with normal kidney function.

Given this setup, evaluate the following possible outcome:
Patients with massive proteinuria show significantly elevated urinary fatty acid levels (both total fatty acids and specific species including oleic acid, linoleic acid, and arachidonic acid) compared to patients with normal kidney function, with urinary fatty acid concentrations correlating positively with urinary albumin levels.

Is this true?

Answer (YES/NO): NO